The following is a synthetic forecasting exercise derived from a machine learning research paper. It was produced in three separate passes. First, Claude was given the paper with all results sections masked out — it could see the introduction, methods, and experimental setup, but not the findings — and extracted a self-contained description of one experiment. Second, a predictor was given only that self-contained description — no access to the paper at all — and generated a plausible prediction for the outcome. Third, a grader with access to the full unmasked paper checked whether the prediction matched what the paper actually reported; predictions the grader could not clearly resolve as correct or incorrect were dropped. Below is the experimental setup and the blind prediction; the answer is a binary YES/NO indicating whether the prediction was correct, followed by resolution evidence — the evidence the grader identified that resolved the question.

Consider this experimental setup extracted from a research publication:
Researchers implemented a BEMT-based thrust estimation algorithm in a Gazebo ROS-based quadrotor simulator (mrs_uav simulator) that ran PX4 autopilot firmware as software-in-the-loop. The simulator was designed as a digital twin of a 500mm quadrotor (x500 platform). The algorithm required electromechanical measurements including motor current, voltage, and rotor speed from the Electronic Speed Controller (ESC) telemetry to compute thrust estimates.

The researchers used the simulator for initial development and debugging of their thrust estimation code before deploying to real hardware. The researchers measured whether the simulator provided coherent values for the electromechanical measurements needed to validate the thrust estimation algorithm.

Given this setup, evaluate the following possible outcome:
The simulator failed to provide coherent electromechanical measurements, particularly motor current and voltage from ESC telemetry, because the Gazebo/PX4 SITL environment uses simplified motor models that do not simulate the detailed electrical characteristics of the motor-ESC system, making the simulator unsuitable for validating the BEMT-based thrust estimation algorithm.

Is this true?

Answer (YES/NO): NO